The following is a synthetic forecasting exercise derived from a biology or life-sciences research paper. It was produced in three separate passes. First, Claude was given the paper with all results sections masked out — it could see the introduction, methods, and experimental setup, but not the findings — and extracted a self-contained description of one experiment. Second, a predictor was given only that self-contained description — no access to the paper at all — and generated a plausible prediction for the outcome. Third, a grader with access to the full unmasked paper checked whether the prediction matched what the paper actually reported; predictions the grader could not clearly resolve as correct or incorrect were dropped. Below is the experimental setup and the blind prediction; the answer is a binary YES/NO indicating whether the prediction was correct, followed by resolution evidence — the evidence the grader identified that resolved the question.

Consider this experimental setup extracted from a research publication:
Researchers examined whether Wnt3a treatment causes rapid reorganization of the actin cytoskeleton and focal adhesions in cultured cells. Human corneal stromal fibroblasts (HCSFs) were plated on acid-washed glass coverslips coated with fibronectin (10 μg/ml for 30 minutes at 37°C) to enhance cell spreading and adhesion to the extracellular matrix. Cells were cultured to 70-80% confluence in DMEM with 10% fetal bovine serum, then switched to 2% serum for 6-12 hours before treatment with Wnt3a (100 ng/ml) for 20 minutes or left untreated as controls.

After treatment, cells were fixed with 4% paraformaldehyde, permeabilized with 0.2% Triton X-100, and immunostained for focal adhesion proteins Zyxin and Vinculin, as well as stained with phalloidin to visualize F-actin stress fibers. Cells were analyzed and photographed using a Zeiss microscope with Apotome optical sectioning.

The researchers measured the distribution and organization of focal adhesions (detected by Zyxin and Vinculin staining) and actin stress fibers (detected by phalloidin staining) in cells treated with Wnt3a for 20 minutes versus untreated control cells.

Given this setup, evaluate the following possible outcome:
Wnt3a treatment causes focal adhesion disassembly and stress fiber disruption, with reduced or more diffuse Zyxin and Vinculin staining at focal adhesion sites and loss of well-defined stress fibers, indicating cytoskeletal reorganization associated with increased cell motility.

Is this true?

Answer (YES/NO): NO